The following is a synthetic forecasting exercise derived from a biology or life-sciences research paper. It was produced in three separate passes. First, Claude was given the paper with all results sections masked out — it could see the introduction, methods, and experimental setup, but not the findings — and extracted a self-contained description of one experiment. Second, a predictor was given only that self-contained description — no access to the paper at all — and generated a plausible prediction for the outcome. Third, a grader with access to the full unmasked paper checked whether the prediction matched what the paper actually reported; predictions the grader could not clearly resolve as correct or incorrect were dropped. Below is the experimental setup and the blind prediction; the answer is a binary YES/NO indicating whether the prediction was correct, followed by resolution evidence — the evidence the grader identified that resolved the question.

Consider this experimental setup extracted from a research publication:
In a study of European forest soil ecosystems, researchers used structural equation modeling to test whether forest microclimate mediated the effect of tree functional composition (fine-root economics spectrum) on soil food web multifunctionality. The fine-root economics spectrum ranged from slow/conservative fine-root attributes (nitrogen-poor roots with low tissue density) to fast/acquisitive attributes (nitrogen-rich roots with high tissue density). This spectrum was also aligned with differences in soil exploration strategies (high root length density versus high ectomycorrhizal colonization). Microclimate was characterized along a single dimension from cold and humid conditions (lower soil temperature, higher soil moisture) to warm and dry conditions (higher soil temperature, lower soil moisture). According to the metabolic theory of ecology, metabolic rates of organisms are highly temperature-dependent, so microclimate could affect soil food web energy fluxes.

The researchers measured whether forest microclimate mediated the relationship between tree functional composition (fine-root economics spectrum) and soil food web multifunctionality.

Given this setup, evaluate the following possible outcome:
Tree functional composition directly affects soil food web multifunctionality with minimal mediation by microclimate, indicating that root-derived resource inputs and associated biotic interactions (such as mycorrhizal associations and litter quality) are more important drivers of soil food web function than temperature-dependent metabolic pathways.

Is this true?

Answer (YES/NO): NO